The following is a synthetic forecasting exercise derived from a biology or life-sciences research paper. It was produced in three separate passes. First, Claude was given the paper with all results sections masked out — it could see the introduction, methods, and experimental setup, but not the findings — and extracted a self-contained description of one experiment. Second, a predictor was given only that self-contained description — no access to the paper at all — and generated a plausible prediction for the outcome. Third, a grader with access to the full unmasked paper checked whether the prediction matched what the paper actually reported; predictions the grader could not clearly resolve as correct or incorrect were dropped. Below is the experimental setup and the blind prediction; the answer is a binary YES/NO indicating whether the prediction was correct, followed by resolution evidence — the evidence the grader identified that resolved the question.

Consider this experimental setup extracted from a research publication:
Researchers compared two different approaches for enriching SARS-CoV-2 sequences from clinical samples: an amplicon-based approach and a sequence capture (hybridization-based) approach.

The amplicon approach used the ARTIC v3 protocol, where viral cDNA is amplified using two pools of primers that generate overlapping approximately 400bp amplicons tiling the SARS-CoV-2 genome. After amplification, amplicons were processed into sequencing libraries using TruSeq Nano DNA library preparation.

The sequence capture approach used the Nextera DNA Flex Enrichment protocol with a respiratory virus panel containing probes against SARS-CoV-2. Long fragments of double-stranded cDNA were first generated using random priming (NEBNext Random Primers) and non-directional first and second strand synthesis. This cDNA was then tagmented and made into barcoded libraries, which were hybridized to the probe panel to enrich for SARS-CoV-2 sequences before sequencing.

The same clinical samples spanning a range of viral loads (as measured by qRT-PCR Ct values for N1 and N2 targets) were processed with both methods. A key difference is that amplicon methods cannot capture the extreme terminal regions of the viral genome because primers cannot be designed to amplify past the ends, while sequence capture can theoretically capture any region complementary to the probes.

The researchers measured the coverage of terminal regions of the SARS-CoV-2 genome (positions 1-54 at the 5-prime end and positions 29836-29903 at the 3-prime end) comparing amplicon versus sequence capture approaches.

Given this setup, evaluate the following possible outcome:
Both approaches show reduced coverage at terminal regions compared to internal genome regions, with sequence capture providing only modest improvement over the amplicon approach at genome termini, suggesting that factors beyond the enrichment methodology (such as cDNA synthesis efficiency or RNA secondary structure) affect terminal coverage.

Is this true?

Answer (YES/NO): NO